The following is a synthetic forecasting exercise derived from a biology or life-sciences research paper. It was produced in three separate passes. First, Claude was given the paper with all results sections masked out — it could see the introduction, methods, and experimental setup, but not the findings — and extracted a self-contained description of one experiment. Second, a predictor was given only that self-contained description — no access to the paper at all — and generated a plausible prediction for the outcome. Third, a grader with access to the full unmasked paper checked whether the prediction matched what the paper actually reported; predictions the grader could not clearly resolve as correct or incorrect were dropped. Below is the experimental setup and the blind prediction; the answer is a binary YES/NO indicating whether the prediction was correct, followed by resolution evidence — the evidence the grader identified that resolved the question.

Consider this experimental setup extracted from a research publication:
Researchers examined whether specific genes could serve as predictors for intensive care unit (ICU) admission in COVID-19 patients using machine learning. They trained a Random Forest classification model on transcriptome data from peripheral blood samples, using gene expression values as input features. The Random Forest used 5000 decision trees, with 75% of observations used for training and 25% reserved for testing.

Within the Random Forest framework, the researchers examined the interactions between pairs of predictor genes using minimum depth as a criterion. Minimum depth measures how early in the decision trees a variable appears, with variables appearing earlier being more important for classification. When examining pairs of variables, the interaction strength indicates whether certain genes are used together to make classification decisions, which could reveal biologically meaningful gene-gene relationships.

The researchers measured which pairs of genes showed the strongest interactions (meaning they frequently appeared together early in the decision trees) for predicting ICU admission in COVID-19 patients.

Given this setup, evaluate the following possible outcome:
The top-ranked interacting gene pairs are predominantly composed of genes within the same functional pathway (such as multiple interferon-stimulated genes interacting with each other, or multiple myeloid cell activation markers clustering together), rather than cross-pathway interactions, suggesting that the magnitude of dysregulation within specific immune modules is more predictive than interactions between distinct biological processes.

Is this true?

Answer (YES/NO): YES